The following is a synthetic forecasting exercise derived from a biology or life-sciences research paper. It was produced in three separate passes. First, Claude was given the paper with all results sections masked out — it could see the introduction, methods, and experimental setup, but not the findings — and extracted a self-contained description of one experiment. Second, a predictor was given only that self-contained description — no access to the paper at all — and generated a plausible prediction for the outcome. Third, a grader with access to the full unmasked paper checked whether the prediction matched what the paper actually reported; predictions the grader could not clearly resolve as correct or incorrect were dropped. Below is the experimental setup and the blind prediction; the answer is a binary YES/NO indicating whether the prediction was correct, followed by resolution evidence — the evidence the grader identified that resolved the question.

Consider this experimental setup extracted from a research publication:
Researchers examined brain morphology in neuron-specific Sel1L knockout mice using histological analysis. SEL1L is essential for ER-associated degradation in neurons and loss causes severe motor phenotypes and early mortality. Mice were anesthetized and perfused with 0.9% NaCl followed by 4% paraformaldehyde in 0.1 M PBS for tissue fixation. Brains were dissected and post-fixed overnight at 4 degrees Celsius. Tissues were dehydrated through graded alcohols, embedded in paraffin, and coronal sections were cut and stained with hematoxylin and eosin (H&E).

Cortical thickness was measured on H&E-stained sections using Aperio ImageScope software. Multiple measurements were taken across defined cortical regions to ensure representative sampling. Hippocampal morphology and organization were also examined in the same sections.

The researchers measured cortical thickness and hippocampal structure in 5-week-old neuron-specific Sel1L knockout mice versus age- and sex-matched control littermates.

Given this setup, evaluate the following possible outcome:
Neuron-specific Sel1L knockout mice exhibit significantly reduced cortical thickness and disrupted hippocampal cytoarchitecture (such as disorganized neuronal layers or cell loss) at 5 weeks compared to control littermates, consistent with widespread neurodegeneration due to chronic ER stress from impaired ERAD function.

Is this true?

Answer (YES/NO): NO